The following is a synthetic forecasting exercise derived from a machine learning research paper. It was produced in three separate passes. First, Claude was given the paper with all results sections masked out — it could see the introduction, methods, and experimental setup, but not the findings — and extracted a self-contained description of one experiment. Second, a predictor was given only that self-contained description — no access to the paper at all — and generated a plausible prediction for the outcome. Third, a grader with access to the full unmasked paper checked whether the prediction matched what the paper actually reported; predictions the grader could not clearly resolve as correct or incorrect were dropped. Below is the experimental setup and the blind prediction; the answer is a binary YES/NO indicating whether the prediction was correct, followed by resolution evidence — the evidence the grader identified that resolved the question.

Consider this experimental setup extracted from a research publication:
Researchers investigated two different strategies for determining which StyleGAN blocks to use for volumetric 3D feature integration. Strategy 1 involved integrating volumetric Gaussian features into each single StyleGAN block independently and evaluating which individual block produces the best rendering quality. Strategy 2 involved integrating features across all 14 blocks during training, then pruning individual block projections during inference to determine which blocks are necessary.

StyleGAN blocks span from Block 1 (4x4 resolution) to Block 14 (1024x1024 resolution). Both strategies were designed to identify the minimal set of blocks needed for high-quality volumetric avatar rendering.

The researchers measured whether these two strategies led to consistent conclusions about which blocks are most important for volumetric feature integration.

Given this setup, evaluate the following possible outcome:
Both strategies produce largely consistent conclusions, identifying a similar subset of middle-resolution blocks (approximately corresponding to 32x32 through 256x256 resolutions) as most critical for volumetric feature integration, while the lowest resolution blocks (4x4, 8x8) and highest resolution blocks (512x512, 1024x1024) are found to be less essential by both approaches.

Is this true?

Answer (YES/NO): NO